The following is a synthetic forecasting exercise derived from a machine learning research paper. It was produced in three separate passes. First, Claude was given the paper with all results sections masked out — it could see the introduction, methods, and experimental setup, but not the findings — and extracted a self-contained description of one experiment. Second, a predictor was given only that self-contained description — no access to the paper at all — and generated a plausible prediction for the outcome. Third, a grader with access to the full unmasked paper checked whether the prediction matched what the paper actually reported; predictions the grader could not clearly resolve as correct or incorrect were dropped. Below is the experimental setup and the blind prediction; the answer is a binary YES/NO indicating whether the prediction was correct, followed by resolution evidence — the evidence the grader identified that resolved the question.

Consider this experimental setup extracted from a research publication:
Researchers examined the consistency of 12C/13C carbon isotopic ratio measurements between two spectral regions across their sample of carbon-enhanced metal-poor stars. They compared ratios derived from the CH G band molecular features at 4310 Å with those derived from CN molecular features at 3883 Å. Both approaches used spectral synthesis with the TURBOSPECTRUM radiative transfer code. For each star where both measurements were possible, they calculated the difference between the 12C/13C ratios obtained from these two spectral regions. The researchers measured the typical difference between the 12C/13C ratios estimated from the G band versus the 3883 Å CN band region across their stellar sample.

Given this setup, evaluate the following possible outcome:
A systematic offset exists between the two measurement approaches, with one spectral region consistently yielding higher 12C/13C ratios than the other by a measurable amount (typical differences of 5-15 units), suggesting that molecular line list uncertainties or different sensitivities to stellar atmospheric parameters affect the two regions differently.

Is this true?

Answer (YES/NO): NO